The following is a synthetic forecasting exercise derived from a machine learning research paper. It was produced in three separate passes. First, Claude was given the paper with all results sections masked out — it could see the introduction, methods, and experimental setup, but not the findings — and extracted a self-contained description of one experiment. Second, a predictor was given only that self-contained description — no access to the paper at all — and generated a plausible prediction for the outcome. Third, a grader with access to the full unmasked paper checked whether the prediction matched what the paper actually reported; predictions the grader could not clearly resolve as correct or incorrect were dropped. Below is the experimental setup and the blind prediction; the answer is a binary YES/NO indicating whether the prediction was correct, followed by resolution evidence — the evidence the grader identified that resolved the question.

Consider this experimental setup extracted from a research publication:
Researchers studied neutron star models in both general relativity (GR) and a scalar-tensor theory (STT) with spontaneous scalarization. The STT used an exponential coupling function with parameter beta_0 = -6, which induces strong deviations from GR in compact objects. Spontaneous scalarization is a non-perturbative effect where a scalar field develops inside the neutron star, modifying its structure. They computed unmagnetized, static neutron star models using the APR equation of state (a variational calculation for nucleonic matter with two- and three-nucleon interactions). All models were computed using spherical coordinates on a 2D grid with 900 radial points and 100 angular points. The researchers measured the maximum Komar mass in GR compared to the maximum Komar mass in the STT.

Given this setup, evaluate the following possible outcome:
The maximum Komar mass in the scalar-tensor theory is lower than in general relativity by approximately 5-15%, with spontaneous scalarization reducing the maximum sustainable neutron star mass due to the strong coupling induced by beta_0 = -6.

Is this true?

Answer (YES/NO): NO